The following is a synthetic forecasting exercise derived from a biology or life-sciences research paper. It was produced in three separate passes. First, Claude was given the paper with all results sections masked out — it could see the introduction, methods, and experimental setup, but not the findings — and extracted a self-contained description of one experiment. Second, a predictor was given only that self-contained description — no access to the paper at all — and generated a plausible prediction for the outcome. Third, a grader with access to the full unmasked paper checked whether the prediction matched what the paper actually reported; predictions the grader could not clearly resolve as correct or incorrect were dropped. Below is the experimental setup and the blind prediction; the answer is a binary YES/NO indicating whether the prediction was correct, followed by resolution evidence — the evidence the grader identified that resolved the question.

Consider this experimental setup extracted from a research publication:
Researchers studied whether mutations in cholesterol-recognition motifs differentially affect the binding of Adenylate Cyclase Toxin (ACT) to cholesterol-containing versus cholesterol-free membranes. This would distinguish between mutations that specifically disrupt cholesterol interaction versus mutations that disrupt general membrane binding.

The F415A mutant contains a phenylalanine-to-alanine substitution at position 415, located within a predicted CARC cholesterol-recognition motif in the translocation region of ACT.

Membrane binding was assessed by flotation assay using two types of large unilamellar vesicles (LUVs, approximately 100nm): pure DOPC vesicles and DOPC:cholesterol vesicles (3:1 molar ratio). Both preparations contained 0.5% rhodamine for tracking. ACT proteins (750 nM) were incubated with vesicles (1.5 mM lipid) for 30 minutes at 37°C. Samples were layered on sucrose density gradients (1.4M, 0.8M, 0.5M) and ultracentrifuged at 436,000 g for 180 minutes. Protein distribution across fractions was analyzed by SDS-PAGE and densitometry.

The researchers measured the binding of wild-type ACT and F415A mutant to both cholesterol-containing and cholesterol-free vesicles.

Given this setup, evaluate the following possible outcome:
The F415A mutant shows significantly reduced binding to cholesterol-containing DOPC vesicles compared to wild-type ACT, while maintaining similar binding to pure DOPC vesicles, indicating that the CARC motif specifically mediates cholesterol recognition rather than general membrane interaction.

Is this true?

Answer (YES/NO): NO